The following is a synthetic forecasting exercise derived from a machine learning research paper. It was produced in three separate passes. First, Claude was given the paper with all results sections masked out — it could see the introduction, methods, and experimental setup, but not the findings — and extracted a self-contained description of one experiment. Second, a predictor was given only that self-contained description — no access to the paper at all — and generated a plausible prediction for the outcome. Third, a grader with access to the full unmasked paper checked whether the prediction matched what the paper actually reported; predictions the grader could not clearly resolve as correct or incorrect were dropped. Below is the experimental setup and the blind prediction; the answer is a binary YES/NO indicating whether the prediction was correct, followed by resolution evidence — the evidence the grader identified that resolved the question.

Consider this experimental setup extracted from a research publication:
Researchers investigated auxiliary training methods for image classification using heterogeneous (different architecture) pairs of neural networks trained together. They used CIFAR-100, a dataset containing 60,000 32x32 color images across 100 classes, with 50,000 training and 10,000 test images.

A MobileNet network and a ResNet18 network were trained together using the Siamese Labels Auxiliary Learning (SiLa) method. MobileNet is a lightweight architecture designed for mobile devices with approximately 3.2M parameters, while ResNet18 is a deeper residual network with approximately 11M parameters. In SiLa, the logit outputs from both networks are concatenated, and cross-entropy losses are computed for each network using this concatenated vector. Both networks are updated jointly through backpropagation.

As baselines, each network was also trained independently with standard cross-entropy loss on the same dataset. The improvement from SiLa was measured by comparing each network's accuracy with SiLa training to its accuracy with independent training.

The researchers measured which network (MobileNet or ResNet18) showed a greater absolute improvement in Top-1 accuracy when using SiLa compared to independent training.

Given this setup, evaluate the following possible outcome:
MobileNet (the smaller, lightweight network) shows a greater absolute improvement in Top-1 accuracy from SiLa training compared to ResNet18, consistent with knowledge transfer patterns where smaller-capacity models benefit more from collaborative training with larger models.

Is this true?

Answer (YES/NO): YES